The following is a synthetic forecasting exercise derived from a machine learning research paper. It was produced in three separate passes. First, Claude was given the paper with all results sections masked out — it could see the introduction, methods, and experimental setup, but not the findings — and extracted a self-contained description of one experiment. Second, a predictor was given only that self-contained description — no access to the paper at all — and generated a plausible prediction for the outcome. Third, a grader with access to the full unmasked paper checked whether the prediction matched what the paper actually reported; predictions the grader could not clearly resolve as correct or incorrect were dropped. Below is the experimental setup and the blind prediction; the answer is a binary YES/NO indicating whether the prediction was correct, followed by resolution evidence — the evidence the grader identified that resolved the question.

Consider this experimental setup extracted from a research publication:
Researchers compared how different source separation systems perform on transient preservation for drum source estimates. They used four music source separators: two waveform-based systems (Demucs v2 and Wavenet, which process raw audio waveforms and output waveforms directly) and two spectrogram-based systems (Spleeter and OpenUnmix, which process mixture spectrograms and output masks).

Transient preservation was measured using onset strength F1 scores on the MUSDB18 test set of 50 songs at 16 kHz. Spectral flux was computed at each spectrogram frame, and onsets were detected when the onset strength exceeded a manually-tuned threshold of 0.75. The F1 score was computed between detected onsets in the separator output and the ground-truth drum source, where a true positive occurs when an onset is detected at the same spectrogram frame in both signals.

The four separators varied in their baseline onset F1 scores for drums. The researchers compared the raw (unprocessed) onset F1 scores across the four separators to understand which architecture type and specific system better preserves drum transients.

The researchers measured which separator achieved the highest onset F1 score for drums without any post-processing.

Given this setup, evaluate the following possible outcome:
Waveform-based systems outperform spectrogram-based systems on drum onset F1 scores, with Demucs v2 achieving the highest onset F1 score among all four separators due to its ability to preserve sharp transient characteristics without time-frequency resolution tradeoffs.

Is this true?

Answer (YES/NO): NO